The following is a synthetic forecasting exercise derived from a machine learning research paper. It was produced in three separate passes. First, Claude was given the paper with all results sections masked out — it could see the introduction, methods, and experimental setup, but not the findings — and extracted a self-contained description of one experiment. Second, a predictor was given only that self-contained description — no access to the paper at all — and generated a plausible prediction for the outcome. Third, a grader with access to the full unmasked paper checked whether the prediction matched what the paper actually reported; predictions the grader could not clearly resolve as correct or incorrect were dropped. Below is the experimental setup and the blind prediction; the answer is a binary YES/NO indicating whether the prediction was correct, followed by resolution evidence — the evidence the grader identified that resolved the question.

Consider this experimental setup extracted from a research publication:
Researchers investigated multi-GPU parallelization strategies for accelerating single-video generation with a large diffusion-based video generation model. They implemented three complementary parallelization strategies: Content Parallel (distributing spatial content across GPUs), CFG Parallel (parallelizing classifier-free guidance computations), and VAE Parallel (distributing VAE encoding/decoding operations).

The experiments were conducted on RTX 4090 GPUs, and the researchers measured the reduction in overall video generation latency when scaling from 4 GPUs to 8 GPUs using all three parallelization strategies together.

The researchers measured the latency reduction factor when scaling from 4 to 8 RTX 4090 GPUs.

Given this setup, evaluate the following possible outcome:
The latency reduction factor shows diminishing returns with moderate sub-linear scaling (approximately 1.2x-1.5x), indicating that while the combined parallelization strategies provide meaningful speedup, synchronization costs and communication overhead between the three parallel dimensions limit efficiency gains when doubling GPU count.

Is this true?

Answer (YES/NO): NO